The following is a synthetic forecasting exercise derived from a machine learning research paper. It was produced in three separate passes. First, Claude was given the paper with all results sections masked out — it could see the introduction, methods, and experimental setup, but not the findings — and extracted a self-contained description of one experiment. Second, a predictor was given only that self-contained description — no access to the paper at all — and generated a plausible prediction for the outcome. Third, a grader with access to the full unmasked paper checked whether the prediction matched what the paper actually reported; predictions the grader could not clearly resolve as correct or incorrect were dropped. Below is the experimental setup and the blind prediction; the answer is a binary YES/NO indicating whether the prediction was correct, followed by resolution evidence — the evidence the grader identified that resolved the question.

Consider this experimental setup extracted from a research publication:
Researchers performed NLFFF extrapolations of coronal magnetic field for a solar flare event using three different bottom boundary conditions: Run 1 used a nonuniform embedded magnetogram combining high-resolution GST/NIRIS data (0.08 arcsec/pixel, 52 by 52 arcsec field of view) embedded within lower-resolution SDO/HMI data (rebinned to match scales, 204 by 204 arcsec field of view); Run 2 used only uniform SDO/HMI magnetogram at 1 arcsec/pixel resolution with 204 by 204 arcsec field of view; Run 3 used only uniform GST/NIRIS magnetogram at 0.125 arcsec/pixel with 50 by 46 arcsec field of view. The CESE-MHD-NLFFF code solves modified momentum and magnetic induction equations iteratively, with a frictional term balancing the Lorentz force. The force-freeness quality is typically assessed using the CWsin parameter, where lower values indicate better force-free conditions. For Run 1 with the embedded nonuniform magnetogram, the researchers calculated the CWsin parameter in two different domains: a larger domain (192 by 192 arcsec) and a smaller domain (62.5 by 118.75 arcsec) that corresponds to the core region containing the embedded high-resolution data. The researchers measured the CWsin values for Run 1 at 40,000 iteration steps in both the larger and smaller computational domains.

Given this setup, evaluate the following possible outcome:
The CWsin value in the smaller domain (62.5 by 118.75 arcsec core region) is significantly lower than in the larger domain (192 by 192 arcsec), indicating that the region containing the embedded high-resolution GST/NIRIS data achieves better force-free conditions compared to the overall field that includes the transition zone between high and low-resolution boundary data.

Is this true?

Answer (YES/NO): YES